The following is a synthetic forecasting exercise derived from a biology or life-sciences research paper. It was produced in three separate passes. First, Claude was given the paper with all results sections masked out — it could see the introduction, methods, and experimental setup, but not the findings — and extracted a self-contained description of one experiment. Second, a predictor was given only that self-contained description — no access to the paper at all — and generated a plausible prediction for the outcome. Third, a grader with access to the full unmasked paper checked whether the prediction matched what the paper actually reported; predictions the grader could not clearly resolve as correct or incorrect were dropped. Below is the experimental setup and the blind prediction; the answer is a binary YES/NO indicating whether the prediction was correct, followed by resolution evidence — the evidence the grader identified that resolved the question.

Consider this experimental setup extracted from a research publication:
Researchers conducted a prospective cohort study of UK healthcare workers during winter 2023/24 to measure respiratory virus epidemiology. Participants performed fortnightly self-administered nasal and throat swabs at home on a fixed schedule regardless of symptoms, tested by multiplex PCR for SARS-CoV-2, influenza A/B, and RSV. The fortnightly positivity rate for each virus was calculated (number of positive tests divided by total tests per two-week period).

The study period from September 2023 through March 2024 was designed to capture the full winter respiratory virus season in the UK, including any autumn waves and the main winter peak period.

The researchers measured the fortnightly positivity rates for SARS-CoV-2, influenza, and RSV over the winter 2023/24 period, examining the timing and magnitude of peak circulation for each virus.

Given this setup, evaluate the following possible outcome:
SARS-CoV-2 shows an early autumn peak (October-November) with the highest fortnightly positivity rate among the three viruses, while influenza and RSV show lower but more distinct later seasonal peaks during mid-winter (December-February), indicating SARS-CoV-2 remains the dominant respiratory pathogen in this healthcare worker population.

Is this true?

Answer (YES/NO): NO